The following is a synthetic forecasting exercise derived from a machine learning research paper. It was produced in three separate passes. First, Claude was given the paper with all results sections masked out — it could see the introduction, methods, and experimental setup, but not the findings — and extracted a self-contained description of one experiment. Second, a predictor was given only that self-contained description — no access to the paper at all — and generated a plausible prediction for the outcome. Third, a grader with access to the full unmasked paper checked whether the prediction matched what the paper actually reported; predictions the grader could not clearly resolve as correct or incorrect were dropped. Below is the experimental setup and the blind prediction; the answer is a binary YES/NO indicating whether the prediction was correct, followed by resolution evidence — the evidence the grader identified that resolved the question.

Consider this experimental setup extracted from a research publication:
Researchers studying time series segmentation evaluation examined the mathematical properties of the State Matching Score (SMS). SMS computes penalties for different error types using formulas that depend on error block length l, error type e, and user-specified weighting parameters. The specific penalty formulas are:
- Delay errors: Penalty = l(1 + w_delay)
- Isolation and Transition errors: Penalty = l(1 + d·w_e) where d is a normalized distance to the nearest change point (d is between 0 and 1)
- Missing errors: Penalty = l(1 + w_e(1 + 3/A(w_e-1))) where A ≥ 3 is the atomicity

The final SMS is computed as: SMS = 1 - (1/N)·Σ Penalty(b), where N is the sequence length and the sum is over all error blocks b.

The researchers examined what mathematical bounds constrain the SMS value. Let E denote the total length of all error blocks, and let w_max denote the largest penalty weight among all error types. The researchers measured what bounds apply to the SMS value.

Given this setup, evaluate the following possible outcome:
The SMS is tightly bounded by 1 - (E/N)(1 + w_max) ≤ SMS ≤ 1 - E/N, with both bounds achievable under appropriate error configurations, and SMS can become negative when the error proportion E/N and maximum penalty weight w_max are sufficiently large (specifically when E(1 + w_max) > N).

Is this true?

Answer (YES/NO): YES